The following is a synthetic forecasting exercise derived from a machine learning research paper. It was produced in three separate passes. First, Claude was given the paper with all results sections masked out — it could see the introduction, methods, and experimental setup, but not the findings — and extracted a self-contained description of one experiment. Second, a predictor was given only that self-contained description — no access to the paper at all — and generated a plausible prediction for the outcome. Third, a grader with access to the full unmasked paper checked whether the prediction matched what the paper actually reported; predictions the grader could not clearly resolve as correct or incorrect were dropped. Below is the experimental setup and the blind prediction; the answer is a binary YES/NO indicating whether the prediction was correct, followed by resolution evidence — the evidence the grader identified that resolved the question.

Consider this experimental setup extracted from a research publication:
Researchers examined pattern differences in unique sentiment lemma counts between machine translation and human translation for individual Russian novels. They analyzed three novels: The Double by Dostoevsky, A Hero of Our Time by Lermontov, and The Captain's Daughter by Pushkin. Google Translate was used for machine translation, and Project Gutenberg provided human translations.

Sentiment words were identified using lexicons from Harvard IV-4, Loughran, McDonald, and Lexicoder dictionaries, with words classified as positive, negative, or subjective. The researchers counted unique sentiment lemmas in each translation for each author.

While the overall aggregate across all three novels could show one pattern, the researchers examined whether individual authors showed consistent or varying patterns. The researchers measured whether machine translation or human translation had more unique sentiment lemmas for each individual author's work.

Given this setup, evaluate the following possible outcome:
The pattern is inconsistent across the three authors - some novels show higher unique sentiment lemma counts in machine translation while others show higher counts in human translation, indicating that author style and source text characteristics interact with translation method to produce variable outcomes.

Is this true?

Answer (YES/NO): YES